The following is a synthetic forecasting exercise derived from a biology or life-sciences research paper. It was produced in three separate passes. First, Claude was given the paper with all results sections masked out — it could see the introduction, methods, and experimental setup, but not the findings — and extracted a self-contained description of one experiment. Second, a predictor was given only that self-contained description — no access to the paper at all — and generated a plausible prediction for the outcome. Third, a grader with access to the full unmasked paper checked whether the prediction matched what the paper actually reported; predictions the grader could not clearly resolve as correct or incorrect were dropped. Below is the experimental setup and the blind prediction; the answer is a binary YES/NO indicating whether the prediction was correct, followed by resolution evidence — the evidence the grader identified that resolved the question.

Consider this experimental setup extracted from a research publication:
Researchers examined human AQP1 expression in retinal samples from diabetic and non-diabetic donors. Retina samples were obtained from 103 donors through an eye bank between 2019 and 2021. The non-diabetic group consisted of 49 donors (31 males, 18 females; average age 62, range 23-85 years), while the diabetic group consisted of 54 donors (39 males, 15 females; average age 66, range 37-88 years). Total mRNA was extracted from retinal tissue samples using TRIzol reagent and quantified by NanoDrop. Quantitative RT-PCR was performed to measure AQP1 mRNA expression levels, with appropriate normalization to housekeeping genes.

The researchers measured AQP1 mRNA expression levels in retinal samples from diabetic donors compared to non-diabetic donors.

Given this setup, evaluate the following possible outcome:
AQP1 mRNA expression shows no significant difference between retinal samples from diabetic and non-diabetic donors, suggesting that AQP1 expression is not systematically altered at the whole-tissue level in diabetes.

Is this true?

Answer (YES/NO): NO